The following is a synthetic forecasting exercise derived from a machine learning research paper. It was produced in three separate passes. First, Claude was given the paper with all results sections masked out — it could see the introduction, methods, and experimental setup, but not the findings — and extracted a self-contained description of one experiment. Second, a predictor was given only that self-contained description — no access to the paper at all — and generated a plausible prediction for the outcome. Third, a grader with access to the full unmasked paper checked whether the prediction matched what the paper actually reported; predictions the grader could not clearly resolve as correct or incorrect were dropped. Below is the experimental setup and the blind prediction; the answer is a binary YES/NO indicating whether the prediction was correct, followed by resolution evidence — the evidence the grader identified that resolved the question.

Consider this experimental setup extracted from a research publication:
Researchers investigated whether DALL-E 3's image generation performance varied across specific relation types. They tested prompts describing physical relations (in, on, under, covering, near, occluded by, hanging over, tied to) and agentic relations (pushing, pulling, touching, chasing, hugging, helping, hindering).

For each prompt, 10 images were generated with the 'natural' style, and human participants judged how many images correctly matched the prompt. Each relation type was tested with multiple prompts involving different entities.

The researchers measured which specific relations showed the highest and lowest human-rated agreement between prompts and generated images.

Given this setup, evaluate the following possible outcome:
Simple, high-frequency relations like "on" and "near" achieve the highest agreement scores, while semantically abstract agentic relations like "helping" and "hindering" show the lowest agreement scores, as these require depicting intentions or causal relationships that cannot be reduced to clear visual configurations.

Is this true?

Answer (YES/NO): NO